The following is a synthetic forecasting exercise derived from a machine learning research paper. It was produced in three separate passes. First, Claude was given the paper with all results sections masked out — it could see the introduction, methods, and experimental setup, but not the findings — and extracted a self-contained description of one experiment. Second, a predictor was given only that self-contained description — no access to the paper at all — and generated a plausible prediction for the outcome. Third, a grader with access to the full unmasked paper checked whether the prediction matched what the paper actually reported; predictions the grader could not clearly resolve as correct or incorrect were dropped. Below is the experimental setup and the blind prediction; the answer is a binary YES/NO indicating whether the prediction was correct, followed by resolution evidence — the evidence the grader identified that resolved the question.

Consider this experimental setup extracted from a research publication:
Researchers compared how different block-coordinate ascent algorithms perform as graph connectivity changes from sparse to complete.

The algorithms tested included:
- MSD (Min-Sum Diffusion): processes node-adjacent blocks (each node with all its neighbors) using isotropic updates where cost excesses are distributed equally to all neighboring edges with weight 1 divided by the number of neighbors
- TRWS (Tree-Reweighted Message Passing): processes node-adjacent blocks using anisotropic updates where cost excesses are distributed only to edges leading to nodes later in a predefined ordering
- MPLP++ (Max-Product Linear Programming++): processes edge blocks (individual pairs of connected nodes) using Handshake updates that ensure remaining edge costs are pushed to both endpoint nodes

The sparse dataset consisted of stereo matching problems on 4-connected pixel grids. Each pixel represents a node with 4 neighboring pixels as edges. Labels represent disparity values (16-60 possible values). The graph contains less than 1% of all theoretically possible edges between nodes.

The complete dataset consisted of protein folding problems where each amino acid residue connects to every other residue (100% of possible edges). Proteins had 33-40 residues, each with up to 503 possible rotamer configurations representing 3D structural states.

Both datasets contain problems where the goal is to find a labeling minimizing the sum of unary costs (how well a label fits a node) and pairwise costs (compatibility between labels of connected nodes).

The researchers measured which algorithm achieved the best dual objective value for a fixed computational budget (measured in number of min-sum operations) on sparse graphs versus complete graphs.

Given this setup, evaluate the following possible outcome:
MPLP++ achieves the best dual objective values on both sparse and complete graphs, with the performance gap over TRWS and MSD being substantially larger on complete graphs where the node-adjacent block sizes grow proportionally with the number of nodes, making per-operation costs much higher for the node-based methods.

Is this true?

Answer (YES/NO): NO